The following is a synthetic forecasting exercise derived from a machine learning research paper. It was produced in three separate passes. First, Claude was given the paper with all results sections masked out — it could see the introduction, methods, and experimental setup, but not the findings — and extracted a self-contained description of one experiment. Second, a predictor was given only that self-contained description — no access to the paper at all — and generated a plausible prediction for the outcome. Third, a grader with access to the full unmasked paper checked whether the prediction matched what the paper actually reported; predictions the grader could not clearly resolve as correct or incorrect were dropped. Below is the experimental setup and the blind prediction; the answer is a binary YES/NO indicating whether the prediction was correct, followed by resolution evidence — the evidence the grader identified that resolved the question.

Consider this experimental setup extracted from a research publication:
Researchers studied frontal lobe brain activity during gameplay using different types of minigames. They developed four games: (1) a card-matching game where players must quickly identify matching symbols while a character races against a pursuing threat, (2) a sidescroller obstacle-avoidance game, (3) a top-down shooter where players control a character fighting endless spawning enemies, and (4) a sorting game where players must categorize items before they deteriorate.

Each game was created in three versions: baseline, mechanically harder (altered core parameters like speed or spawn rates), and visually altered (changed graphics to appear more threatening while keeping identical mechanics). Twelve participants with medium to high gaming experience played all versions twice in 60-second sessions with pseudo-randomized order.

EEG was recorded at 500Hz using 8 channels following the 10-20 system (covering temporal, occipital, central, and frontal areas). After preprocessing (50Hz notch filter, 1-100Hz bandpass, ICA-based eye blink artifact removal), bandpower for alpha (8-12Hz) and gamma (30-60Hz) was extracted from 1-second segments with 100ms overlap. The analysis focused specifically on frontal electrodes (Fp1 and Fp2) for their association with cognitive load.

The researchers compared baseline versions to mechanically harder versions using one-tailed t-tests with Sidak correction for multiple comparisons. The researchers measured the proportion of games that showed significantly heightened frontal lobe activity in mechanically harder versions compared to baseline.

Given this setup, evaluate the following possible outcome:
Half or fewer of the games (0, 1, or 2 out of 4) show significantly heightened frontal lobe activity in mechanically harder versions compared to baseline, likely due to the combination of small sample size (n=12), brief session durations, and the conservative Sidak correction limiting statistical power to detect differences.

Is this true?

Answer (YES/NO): NO